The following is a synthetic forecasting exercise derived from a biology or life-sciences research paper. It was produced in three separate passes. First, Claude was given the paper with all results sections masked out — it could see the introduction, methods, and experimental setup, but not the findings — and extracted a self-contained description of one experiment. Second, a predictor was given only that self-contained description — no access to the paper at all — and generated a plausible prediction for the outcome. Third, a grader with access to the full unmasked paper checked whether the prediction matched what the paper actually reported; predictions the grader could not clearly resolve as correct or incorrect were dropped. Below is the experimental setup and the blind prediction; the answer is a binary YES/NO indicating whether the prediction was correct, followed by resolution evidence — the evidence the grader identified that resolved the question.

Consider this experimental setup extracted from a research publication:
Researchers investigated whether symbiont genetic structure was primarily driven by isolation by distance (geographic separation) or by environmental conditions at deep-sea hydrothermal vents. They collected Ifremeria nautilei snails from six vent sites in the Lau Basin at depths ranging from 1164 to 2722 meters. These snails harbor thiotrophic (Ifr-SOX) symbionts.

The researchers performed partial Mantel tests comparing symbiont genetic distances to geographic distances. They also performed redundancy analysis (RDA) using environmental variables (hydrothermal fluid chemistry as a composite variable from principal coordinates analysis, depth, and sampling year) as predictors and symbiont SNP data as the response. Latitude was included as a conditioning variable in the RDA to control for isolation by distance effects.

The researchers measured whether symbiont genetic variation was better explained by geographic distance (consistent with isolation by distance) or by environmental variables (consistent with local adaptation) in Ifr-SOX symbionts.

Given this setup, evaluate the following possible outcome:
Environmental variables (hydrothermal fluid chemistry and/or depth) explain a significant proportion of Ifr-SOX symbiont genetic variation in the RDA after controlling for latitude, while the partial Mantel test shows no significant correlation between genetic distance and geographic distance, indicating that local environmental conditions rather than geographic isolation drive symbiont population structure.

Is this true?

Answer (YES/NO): NO